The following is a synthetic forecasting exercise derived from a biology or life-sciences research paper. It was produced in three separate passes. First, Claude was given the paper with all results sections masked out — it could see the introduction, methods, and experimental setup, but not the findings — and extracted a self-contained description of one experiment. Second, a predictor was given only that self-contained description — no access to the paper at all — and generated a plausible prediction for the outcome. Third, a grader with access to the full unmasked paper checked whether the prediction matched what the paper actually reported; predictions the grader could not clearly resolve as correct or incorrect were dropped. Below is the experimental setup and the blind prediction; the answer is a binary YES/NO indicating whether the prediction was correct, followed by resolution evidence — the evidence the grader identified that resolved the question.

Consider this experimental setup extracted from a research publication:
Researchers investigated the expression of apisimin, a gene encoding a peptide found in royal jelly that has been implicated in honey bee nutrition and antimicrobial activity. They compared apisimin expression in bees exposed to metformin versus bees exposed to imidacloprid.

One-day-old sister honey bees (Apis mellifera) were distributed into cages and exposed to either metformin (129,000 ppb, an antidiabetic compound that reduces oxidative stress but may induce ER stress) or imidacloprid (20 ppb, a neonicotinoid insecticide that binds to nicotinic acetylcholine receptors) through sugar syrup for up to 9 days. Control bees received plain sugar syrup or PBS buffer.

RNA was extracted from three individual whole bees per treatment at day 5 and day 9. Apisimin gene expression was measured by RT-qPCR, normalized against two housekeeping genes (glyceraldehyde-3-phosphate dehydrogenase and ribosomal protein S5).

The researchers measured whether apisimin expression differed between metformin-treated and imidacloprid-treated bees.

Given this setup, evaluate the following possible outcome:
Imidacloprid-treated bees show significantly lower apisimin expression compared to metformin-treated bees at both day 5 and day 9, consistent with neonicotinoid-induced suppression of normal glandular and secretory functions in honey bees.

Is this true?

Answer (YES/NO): NO